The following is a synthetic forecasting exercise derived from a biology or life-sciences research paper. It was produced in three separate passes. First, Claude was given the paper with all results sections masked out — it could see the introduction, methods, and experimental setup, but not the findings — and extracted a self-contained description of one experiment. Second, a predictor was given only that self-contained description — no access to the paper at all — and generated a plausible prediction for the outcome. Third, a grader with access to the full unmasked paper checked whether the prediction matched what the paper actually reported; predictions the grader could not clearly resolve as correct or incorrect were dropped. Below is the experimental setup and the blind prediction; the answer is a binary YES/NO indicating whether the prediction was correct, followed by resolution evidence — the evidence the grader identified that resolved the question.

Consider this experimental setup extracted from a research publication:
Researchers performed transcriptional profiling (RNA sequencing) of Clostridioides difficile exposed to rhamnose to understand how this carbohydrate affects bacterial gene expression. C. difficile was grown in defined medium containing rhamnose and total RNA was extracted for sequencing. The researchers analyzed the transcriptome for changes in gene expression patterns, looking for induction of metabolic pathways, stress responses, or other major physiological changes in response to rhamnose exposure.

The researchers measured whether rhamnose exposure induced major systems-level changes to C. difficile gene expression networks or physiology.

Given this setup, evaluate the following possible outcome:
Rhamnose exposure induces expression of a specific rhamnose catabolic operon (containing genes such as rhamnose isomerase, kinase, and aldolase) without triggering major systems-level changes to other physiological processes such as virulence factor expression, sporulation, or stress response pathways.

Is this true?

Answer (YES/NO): NO